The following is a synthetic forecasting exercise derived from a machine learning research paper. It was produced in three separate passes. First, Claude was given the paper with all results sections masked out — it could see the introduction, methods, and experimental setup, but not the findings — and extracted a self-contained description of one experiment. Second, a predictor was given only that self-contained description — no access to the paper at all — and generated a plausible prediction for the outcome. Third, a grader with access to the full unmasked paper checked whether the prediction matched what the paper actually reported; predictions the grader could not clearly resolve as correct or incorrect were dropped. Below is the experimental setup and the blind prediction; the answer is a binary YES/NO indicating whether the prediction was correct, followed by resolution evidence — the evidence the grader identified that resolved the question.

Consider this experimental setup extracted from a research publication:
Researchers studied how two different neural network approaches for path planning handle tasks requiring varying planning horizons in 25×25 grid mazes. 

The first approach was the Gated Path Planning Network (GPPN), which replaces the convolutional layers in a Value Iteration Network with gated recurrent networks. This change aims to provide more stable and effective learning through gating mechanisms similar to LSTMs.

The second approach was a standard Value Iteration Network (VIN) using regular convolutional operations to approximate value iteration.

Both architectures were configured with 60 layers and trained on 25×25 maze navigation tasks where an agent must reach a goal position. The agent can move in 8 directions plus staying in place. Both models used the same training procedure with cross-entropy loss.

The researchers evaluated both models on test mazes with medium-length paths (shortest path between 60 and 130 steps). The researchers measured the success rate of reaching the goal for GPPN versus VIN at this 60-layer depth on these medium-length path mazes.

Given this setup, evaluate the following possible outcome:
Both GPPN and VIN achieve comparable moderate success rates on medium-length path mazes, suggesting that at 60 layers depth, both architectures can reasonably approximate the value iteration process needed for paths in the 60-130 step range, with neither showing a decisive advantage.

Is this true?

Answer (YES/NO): NO